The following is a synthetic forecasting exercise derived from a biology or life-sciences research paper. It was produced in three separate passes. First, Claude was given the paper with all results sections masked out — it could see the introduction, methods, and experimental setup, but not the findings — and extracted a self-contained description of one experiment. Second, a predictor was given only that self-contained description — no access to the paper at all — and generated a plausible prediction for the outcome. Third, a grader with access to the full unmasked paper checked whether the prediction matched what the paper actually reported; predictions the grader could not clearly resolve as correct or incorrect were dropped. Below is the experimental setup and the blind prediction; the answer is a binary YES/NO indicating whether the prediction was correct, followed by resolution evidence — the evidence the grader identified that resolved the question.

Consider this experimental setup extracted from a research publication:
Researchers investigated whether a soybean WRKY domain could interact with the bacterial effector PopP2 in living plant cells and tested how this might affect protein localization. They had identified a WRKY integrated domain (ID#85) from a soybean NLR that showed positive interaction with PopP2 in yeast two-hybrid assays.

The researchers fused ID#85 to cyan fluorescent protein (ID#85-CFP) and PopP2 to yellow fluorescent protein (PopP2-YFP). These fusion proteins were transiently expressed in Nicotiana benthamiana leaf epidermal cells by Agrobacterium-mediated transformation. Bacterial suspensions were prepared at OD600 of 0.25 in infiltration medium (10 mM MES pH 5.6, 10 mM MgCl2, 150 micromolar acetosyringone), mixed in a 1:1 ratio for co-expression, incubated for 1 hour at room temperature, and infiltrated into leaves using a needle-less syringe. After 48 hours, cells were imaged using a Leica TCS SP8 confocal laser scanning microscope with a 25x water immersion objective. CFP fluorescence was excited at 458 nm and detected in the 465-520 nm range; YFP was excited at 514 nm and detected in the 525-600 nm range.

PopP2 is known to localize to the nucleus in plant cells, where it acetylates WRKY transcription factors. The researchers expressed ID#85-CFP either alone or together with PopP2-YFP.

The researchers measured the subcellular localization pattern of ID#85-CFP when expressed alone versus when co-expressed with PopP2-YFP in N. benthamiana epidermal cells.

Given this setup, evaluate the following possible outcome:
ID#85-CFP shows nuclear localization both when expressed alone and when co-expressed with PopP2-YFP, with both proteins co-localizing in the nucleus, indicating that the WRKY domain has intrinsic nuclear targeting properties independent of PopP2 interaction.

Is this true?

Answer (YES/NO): NO